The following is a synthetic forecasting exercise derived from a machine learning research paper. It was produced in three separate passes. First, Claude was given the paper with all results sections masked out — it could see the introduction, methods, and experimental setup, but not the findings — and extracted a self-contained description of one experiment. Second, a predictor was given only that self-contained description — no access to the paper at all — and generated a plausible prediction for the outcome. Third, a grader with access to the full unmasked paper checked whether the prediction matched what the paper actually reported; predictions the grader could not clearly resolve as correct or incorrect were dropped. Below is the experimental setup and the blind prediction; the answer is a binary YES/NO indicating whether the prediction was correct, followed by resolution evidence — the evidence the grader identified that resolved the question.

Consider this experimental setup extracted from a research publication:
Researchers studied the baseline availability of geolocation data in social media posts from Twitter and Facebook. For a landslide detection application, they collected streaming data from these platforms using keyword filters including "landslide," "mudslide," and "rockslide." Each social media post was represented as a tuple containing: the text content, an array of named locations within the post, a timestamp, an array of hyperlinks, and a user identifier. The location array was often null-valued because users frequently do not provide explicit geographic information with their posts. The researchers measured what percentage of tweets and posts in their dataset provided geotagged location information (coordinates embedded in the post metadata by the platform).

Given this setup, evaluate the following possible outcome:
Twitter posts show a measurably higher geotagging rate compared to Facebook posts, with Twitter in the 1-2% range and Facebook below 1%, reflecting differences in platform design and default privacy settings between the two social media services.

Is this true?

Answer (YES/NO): NO